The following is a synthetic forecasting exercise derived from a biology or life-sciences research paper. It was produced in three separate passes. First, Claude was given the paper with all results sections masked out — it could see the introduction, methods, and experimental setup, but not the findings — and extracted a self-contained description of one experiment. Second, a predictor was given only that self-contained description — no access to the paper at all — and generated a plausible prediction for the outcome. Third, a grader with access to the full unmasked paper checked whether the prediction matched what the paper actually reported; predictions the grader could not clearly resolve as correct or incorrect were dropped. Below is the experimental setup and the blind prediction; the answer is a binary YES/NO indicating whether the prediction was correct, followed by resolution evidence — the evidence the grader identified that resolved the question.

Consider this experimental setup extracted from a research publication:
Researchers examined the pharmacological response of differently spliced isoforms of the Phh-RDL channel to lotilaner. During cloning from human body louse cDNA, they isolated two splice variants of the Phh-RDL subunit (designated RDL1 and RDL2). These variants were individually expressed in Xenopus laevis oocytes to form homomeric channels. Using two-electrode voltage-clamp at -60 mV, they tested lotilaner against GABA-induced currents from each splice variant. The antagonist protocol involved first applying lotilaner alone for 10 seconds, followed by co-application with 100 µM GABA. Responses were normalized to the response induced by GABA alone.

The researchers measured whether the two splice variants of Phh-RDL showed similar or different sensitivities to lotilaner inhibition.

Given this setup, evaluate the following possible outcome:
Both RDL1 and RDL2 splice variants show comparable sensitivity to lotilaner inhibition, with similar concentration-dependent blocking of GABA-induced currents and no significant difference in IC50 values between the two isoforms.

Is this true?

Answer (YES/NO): NO